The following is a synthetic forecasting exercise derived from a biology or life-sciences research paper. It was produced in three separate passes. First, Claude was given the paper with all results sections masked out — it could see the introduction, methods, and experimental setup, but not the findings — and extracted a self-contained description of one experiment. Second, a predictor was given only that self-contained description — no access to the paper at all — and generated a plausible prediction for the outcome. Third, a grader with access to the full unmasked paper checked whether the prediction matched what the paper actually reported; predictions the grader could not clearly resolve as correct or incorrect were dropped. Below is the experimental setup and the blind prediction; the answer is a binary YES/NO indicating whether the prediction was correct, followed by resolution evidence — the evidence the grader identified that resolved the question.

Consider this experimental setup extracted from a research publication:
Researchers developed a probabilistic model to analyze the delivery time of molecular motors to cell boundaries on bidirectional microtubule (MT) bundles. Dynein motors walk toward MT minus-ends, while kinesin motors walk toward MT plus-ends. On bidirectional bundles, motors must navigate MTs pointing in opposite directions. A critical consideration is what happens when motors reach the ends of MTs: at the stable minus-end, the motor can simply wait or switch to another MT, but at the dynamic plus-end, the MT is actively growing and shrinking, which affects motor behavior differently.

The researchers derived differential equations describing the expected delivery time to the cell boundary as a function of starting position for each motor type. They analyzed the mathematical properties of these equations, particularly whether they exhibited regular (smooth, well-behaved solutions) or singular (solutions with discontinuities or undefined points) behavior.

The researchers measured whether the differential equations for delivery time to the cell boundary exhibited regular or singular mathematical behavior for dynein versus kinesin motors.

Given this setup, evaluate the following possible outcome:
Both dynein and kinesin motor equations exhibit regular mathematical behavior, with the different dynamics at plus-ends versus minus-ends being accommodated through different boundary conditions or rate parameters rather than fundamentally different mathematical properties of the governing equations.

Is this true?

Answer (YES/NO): NO